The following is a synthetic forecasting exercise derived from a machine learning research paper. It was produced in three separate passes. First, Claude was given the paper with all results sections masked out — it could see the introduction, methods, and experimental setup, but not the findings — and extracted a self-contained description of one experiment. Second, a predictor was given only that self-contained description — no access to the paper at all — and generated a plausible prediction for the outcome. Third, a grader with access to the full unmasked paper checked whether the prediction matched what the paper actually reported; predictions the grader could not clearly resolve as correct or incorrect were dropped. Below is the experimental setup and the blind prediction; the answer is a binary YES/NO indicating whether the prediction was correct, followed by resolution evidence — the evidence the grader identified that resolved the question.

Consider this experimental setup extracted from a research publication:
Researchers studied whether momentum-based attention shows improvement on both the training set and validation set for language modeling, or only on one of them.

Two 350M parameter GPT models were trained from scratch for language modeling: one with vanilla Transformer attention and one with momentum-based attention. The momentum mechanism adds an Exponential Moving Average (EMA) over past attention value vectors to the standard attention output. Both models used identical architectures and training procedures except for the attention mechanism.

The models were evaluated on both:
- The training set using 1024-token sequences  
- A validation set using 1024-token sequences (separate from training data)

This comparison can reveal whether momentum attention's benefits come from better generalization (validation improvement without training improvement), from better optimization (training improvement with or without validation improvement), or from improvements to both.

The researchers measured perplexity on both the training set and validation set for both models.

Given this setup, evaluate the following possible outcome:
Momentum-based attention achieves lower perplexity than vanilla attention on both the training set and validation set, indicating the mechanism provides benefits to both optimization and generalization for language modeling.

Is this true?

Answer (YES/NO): YES